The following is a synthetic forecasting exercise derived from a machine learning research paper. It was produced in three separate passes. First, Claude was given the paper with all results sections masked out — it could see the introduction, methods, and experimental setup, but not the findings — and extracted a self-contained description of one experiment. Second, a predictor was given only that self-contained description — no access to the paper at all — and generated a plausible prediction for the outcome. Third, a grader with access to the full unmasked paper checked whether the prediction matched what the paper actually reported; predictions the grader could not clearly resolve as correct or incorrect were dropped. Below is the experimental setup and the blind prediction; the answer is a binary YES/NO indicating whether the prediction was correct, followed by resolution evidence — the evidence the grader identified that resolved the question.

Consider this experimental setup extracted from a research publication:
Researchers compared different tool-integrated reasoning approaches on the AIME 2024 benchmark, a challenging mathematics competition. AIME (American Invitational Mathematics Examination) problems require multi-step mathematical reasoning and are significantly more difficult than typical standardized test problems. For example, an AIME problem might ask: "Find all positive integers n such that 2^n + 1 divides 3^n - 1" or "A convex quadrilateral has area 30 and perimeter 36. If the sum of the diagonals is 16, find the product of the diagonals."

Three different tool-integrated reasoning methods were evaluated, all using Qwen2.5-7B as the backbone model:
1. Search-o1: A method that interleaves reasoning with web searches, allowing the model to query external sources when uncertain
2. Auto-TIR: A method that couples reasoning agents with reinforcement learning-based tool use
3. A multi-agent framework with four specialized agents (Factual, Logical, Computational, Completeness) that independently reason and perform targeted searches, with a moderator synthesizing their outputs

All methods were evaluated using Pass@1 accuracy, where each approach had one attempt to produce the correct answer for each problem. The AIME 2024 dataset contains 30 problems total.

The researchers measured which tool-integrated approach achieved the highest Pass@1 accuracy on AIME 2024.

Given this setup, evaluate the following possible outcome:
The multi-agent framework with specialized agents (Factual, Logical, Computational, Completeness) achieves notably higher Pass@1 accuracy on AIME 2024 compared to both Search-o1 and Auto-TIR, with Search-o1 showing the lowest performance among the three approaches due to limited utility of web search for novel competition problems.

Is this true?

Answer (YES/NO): NO